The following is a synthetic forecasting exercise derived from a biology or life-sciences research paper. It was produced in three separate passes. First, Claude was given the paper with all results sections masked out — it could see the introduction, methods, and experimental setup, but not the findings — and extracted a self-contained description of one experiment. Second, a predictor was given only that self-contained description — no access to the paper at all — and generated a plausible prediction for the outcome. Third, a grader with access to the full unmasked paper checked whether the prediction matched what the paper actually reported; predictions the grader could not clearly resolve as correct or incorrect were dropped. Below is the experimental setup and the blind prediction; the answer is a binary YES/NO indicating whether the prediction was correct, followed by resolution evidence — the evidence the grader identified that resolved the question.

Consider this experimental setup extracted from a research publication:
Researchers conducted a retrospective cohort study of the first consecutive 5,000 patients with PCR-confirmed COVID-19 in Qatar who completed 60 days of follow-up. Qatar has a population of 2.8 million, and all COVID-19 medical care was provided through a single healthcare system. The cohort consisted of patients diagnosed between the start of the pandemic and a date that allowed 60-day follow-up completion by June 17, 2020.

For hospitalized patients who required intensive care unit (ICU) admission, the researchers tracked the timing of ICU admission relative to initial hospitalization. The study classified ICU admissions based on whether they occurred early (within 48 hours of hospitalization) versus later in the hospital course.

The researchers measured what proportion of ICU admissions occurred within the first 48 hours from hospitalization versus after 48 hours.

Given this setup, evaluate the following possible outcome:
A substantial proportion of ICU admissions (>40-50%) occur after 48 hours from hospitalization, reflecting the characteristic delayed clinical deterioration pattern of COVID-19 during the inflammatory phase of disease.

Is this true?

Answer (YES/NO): NO